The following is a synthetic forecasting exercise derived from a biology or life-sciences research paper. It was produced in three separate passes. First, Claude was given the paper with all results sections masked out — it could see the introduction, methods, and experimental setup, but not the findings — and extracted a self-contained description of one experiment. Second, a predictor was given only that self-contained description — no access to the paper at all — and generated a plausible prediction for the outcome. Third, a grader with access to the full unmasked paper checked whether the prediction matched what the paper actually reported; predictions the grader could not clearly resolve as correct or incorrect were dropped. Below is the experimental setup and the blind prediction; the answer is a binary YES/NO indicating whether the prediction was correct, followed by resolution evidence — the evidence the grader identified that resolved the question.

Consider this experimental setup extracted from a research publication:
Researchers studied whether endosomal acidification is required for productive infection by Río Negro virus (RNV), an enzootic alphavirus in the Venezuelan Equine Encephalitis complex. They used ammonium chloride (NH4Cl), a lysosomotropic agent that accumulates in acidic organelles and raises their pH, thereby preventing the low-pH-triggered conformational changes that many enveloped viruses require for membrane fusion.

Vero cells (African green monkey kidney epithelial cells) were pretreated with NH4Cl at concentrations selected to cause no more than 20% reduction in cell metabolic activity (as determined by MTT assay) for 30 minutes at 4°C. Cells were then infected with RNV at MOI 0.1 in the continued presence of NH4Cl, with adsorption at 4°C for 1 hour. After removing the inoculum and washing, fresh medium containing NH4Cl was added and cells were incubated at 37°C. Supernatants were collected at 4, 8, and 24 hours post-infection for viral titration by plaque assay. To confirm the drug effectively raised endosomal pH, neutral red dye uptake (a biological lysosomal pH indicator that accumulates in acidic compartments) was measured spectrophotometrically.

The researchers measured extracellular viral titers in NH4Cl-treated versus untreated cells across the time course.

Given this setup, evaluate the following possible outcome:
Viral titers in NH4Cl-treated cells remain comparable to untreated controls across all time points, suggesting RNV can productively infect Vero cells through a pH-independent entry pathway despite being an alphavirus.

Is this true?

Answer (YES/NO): NO